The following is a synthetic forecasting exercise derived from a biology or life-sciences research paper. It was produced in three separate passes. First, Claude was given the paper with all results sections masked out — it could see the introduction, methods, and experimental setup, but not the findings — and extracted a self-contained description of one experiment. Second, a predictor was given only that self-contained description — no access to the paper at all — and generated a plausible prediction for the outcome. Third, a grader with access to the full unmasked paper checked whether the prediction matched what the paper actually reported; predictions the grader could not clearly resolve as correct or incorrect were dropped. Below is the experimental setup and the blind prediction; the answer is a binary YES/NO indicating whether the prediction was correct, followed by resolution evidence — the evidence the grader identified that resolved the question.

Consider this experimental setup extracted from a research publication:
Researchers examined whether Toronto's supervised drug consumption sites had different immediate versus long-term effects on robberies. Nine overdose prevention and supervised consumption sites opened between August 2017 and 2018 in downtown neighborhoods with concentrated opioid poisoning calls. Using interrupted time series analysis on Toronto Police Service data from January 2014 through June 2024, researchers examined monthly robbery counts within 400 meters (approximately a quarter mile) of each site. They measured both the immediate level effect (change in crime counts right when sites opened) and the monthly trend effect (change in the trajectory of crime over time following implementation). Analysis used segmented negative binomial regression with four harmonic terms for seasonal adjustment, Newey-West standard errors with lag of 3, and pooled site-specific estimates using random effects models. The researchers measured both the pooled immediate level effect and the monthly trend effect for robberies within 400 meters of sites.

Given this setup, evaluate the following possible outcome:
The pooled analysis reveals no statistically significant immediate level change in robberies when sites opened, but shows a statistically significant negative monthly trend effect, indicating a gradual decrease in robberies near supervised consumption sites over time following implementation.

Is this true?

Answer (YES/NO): YES